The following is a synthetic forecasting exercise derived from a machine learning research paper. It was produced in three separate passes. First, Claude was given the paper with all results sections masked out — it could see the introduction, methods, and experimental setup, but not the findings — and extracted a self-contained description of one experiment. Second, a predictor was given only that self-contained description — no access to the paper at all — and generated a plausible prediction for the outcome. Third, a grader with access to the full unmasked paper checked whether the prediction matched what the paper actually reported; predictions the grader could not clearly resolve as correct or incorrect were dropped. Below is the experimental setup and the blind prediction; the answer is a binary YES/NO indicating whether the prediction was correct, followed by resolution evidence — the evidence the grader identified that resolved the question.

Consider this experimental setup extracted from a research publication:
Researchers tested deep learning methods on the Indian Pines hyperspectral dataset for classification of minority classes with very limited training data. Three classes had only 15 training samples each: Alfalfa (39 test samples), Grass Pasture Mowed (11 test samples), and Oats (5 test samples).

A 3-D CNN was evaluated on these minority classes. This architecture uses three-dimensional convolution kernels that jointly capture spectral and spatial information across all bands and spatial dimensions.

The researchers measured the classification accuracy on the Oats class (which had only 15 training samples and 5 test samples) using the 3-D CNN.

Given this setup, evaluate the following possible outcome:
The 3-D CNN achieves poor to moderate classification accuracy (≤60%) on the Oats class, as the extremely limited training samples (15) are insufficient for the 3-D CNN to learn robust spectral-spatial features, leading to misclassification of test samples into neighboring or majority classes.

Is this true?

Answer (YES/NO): NO